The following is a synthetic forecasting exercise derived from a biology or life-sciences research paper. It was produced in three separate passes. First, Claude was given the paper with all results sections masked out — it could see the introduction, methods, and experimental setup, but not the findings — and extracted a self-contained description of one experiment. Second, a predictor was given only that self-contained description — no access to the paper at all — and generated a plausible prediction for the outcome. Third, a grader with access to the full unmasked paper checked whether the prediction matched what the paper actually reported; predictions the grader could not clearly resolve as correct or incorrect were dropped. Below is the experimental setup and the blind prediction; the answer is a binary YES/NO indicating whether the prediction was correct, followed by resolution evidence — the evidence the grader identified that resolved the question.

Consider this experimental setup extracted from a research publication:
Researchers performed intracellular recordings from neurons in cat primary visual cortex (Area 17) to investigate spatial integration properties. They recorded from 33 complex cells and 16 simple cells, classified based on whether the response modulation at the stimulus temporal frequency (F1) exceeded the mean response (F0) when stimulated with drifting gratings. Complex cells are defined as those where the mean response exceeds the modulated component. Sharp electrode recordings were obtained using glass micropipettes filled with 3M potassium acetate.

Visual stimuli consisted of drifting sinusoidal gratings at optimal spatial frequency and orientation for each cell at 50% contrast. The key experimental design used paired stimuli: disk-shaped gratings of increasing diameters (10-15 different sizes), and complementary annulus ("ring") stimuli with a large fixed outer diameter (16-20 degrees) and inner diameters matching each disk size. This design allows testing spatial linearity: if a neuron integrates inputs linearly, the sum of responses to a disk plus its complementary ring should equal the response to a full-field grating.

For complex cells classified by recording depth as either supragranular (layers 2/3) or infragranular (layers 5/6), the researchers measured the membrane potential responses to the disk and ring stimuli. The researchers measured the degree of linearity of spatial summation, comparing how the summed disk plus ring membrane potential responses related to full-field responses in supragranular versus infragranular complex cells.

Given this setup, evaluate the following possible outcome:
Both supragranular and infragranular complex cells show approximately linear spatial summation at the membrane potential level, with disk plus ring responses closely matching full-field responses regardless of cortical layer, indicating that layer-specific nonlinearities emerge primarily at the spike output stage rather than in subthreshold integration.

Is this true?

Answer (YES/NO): NO